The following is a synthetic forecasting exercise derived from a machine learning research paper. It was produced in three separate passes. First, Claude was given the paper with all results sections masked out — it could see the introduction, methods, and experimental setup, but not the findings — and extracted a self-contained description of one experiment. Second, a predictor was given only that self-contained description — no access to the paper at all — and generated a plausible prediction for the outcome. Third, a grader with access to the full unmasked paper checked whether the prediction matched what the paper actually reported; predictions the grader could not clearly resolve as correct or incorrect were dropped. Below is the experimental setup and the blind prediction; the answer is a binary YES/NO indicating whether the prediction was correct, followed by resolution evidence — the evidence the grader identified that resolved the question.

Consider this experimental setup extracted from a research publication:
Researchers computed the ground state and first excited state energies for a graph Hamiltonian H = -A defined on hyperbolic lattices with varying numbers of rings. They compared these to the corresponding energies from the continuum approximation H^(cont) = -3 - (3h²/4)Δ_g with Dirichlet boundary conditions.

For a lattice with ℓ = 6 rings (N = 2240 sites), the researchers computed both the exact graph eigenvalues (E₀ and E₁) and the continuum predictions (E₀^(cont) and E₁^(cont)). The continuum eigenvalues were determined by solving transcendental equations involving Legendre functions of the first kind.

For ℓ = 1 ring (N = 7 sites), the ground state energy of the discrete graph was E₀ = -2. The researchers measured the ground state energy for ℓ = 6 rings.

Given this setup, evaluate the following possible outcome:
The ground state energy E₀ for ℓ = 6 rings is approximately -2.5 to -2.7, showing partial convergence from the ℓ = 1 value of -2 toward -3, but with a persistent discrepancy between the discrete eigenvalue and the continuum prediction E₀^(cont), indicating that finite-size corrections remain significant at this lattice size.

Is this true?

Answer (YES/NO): NO